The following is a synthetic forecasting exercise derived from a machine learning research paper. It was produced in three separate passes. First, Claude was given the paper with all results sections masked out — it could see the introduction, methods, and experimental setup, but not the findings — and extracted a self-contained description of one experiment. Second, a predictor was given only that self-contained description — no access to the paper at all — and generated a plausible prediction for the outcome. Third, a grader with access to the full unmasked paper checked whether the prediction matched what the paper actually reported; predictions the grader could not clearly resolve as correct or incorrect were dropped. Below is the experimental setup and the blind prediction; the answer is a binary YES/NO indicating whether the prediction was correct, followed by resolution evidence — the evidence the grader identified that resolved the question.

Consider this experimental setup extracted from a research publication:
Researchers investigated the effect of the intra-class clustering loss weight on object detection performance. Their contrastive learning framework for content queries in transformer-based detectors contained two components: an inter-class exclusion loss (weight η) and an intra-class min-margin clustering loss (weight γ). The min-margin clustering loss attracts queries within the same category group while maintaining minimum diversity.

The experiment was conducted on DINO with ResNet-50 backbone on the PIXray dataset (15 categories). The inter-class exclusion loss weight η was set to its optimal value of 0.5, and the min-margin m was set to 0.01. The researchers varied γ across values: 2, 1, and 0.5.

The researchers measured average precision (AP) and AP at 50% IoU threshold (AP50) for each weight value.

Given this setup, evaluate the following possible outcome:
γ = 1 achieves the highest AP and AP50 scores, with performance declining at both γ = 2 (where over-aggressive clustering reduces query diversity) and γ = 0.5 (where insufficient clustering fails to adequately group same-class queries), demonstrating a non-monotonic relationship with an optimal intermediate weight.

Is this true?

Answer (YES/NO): NO